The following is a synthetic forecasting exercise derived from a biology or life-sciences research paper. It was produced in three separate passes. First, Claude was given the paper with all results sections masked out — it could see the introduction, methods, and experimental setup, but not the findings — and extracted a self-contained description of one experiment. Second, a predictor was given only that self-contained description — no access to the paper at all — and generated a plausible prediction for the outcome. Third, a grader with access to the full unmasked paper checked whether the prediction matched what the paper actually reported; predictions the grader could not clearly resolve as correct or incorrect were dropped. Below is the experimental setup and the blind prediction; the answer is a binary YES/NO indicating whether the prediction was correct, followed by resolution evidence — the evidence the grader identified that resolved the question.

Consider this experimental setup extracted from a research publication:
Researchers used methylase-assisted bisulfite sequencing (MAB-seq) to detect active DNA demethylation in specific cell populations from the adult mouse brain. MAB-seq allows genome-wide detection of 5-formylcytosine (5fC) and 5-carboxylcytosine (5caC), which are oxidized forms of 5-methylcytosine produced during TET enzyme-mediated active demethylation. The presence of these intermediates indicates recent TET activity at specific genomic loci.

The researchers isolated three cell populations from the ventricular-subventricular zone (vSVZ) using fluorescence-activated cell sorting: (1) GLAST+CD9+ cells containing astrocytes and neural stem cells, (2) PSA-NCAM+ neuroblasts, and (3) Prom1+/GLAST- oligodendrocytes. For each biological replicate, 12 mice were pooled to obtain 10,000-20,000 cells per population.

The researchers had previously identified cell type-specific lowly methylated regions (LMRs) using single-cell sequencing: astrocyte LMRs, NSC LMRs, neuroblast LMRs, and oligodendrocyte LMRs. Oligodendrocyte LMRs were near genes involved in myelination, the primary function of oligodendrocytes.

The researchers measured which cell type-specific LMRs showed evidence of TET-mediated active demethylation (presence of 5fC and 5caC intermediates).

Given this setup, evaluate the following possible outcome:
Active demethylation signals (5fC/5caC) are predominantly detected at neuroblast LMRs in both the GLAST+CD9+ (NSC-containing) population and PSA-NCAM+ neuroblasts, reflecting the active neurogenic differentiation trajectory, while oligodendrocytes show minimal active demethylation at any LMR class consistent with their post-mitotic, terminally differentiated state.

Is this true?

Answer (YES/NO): NO